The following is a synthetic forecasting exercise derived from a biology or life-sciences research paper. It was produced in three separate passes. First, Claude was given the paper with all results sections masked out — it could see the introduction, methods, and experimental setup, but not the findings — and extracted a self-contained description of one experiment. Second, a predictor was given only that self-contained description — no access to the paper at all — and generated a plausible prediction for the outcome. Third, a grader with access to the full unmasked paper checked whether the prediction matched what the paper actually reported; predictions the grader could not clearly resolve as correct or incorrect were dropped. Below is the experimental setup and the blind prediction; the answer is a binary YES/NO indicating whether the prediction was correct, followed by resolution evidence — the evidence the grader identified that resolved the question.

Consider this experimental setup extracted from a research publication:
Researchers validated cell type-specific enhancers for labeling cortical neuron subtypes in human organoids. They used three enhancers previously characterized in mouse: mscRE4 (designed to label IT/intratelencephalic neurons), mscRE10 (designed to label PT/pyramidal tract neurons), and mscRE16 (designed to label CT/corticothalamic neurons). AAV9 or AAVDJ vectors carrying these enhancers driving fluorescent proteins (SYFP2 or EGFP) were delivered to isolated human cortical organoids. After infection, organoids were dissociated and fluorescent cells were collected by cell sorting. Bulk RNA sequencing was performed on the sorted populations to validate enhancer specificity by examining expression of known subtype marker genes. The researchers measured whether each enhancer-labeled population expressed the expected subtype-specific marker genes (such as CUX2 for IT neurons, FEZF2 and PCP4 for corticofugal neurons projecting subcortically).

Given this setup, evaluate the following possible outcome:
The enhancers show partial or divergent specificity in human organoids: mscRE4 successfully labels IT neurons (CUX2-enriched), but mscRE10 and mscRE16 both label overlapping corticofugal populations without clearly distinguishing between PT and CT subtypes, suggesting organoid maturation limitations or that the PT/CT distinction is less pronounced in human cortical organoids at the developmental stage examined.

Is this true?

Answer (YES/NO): NO